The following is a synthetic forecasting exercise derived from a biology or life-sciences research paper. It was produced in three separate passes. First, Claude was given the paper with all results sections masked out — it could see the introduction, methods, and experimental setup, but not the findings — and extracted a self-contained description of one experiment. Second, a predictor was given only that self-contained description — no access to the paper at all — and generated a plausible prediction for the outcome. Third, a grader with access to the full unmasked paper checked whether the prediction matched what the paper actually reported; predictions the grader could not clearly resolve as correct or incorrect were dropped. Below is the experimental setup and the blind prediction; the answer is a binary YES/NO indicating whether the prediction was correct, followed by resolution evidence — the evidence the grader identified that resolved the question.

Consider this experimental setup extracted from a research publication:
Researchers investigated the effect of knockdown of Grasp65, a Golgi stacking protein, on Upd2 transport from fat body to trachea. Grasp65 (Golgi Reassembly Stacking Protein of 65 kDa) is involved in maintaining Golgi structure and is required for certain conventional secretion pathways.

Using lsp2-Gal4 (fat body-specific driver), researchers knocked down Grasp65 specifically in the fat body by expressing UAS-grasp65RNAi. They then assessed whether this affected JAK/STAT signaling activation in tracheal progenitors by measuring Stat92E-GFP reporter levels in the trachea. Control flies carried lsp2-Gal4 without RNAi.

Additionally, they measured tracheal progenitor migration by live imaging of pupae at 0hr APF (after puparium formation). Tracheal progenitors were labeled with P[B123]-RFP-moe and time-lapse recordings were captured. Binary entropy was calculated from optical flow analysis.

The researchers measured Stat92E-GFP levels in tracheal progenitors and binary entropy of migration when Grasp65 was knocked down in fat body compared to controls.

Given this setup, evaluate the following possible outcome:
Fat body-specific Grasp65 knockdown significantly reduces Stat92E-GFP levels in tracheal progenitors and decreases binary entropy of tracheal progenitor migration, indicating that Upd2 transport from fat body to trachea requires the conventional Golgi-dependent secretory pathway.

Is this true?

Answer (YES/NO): NO